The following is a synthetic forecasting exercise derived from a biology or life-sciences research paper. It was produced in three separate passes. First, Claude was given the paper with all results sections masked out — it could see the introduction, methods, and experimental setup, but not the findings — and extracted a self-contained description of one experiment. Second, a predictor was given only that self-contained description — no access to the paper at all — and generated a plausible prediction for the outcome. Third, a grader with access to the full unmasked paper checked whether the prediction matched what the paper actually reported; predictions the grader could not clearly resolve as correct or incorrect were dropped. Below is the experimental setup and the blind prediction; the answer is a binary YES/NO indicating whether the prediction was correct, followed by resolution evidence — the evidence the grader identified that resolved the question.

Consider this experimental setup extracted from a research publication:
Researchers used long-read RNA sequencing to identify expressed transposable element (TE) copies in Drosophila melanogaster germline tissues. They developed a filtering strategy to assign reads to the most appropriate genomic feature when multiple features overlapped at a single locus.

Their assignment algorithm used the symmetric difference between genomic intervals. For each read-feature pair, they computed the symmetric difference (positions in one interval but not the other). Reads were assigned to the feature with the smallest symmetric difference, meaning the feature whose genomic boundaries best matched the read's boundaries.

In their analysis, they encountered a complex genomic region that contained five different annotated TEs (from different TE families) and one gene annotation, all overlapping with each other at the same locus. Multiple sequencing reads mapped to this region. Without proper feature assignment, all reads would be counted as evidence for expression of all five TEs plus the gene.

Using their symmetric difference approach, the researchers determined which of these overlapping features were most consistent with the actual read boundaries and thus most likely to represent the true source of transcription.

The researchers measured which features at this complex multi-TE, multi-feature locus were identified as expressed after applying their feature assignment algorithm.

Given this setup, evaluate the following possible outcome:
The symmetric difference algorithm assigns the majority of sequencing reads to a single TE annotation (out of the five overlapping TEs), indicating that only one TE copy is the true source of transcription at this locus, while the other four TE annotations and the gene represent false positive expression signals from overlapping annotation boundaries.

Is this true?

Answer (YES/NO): NO